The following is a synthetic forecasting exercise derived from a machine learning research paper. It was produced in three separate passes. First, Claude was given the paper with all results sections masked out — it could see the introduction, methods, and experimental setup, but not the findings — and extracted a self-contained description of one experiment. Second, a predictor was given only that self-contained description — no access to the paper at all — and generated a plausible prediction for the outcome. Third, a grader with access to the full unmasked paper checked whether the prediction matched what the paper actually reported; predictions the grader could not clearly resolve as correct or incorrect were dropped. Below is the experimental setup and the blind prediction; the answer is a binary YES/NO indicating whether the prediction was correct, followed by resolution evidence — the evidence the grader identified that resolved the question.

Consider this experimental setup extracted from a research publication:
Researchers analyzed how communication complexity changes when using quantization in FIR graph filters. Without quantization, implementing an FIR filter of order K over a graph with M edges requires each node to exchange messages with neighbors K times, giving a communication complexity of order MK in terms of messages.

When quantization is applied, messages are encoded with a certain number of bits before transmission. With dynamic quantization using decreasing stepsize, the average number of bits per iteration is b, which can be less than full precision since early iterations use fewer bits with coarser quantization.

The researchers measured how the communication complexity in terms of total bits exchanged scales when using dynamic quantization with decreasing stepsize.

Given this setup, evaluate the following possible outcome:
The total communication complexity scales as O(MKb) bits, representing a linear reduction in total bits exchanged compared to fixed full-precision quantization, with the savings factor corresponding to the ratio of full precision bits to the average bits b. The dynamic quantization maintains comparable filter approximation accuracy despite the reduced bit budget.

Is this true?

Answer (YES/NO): YES